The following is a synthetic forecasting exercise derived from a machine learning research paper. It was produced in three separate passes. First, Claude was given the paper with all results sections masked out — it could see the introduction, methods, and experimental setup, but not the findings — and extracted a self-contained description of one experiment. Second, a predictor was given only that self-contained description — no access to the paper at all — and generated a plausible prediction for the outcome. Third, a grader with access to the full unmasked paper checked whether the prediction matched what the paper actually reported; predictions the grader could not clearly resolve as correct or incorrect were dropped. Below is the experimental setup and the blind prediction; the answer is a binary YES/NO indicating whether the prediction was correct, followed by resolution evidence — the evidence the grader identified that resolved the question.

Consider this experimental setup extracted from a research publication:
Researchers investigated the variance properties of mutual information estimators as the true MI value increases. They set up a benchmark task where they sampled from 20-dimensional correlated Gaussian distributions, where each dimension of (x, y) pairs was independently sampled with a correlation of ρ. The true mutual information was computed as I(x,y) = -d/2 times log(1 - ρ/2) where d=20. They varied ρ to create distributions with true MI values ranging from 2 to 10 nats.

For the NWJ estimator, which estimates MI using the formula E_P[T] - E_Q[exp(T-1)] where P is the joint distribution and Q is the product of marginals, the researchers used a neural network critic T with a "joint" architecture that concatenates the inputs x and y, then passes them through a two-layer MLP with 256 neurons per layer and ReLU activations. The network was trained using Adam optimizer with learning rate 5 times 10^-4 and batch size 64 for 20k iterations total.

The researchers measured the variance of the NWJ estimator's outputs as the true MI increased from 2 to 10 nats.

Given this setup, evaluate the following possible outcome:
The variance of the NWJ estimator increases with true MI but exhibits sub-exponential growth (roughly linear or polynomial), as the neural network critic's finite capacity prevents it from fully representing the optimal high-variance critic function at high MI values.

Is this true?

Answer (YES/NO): NO